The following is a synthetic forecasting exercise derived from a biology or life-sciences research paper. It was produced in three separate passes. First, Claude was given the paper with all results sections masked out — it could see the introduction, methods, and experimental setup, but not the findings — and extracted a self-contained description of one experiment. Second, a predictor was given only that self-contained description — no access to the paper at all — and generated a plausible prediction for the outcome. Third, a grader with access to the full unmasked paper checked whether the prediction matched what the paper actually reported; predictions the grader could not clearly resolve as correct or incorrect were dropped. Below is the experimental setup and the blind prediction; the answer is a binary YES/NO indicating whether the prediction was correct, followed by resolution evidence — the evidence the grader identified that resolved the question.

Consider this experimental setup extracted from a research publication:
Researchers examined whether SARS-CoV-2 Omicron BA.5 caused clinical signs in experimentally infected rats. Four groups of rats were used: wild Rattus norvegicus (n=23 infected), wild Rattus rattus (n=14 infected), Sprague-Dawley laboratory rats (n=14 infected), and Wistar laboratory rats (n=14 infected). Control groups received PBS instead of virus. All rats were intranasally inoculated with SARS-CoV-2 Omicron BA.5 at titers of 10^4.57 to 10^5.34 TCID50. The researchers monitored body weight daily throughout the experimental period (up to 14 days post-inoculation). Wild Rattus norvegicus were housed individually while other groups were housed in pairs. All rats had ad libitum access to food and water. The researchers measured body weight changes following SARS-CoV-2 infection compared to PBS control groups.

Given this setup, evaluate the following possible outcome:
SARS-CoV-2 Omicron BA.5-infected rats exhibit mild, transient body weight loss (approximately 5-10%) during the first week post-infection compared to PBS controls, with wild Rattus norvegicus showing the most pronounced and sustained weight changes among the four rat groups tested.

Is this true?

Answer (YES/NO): NO